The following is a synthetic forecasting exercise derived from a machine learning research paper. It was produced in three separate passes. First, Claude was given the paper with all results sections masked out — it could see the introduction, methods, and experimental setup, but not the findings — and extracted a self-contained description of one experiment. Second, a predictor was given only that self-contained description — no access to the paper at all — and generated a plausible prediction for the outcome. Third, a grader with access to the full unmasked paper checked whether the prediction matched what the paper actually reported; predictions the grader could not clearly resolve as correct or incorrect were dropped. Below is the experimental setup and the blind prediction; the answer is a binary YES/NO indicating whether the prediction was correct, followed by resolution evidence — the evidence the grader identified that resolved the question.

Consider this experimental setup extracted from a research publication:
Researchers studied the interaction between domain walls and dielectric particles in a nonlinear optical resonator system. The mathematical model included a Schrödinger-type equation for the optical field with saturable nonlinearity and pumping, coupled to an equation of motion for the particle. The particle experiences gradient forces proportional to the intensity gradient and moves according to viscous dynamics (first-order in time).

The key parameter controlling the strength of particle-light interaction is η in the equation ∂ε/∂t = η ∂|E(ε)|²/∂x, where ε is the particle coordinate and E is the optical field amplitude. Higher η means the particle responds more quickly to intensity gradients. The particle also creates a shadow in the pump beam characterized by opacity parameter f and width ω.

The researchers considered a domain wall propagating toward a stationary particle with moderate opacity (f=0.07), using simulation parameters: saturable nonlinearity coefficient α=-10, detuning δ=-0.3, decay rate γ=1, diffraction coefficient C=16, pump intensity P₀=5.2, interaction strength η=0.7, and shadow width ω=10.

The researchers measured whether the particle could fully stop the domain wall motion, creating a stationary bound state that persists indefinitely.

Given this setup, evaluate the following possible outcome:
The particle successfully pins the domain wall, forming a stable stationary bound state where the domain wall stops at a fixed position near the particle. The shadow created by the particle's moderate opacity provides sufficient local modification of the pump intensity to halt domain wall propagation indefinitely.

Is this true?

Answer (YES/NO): YES